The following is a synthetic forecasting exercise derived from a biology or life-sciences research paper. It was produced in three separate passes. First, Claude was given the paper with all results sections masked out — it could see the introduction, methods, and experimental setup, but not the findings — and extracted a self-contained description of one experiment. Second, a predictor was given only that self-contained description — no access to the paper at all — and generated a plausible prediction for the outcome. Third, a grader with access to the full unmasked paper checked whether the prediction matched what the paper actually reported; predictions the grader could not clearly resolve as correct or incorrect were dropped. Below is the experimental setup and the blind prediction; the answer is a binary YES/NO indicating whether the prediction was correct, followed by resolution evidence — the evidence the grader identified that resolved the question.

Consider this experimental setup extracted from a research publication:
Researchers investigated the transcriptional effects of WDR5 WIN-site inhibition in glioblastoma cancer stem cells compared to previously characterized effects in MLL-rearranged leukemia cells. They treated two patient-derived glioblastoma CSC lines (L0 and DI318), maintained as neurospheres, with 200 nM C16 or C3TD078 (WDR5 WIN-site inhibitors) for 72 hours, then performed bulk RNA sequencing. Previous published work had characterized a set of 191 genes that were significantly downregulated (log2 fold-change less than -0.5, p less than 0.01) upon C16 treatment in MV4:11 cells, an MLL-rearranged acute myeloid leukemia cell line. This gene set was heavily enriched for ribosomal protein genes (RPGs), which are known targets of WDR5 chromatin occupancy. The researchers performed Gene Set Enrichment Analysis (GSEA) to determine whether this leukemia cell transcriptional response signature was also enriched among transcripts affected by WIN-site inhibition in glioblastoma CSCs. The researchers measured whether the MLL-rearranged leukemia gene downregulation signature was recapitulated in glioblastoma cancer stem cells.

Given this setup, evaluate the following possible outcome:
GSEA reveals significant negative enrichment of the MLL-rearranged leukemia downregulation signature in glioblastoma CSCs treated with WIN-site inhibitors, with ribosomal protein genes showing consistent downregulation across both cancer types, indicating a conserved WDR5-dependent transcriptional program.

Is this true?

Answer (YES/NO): YES